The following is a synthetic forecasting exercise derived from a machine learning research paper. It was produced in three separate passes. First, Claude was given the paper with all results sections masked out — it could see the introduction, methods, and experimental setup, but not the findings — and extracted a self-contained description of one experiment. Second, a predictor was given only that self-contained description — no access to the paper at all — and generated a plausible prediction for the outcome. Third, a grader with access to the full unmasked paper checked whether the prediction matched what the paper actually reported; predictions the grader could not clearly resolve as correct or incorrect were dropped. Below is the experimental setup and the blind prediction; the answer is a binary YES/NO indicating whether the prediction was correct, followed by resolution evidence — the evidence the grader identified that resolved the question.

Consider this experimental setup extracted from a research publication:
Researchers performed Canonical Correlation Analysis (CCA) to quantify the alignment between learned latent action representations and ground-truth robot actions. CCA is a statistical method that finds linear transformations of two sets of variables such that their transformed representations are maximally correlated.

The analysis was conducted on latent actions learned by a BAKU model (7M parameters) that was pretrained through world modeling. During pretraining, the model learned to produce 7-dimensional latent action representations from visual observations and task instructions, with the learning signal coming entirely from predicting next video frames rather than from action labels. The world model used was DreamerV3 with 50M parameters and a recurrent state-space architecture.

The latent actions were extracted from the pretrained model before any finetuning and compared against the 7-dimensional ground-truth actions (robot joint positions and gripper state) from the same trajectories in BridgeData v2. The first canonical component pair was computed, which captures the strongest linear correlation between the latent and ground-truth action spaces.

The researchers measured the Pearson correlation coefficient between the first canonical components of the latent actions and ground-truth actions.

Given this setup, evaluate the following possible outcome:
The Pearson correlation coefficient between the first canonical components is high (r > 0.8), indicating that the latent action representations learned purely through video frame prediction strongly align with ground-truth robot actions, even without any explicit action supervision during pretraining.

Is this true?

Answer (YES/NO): YES